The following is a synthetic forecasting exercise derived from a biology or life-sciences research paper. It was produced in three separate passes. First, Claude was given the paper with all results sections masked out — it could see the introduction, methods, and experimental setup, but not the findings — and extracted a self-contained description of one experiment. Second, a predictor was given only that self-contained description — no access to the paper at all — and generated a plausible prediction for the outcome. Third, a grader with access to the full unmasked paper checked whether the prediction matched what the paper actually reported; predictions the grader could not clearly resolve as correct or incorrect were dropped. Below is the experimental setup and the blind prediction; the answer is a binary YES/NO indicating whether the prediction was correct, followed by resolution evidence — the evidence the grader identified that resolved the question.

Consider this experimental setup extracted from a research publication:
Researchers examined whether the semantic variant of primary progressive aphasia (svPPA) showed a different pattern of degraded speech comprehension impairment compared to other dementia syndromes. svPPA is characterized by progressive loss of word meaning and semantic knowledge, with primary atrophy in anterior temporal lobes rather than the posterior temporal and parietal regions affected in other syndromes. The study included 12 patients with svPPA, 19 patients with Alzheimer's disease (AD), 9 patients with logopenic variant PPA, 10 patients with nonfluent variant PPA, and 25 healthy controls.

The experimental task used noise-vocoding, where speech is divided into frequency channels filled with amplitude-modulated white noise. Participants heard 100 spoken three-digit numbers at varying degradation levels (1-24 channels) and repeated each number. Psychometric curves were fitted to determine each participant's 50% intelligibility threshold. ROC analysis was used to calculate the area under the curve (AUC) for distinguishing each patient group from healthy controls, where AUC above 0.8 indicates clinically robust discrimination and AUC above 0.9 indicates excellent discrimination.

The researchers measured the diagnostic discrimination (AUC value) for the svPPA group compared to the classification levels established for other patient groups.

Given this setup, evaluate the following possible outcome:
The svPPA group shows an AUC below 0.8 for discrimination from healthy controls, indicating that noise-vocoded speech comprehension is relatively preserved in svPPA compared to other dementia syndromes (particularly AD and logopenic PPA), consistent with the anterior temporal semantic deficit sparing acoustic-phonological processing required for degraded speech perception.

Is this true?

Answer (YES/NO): YES